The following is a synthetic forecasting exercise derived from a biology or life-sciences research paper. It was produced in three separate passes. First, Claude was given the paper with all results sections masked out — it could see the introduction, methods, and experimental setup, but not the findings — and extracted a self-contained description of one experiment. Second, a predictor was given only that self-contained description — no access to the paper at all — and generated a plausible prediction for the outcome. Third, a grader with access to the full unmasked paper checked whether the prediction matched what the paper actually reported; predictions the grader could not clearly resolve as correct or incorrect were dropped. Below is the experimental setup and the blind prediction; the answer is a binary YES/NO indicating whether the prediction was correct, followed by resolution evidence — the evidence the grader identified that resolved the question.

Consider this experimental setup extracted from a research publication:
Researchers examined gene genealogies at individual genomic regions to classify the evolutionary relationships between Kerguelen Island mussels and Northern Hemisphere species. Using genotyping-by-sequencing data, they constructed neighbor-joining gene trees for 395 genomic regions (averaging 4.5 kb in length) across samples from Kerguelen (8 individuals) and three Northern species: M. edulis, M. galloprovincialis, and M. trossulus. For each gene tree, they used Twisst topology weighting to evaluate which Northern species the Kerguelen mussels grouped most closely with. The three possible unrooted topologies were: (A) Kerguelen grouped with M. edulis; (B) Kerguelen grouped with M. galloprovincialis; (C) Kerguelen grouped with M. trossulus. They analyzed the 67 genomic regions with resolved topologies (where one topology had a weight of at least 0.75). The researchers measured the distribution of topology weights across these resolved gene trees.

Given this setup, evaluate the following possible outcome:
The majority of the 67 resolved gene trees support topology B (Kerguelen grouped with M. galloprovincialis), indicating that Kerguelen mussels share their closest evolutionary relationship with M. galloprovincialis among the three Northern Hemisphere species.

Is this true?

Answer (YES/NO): NO